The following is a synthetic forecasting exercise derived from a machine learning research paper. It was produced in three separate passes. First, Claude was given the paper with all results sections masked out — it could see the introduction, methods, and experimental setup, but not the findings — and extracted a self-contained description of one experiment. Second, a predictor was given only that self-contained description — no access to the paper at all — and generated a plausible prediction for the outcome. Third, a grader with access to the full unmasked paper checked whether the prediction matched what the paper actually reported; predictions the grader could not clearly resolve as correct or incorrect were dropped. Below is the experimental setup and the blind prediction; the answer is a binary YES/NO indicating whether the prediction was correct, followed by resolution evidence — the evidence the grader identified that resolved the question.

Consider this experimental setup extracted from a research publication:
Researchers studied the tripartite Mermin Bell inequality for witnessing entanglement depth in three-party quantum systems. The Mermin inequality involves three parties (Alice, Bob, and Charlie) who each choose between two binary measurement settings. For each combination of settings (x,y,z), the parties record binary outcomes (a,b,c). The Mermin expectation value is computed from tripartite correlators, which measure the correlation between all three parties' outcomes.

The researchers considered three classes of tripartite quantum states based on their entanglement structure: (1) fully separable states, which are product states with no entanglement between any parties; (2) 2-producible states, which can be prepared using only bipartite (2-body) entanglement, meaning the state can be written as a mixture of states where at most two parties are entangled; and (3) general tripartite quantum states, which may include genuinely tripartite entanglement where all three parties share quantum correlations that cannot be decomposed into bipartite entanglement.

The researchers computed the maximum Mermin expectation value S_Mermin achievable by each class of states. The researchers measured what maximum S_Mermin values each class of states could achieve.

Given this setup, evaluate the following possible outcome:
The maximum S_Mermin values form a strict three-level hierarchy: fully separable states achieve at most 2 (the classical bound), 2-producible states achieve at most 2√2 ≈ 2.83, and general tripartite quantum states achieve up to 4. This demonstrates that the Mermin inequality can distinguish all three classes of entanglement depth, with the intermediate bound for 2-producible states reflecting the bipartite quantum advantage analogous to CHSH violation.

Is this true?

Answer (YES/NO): YES